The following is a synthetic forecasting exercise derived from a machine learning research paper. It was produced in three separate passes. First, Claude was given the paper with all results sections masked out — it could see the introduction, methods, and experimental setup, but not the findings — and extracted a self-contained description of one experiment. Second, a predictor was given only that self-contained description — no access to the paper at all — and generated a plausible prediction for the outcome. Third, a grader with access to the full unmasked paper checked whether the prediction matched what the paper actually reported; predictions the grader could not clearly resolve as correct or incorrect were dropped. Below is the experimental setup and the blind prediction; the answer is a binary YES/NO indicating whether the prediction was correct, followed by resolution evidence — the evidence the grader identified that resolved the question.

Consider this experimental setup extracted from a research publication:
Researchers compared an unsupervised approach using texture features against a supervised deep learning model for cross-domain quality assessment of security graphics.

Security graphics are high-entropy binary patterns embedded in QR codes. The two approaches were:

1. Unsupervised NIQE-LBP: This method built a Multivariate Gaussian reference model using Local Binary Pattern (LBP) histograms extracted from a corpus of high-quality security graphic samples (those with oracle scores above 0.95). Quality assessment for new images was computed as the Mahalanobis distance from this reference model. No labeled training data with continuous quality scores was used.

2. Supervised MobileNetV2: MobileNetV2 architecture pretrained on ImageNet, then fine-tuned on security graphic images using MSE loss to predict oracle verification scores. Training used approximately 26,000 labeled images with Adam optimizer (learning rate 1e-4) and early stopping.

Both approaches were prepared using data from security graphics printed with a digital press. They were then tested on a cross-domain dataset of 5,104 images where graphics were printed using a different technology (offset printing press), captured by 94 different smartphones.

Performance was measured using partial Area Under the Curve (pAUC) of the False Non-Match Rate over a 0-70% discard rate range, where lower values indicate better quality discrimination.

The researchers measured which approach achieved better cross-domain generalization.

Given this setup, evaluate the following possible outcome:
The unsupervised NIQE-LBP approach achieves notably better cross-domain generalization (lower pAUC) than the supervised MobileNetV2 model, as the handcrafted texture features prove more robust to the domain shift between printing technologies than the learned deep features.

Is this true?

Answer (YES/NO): YES